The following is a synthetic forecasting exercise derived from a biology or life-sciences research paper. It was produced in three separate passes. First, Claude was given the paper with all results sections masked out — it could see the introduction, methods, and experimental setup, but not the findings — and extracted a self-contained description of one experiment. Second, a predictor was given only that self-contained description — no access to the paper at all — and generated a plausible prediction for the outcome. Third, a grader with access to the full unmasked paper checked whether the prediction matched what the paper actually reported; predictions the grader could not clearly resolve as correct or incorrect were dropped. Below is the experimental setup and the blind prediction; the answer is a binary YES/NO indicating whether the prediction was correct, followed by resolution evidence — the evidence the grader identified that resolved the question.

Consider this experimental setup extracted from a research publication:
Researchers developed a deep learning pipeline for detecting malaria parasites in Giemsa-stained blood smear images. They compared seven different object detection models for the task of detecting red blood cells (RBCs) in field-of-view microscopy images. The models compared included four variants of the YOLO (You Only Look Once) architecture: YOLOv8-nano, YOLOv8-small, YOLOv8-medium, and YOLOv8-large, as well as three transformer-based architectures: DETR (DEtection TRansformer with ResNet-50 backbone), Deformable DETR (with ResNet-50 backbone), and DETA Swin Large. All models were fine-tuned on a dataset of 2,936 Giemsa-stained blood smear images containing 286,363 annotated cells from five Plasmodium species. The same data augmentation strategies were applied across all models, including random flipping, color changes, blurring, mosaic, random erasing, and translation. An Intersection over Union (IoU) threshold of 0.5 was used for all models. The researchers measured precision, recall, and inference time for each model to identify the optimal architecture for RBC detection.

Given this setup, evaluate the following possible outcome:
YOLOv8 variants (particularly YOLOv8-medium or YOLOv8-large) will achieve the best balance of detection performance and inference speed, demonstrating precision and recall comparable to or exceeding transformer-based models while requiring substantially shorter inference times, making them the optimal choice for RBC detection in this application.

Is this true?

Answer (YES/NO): NO